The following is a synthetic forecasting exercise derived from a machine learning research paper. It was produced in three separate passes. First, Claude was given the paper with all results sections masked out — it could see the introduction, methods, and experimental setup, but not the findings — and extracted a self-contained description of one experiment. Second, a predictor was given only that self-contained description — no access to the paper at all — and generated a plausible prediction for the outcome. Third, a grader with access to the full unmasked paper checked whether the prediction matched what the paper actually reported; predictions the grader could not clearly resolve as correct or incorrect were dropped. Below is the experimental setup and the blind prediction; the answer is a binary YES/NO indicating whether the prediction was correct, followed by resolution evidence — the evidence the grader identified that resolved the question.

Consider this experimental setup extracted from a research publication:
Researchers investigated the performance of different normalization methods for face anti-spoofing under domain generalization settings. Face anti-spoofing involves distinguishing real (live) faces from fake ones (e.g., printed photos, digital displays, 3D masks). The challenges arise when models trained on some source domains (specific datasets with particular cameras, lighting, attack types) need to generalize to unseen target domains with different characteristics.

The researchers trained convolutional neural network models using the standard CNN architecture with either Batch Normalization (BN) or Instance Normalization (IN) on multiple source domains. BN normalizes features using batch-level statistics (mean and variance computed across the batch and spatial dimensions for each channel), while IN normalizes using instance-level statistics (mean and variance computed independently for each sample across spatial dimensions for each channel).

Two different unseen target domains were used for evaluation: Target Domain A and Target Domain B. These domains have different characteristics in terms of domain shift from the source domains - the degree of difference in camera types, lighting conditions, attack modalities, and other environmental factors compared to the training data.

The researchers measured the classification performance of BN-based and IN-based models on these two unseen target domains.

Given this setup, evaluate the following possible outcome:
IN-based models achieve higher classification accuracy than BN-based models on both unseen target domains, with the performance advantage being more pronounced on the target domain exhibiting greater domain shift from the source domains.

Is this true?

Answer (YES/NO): NO